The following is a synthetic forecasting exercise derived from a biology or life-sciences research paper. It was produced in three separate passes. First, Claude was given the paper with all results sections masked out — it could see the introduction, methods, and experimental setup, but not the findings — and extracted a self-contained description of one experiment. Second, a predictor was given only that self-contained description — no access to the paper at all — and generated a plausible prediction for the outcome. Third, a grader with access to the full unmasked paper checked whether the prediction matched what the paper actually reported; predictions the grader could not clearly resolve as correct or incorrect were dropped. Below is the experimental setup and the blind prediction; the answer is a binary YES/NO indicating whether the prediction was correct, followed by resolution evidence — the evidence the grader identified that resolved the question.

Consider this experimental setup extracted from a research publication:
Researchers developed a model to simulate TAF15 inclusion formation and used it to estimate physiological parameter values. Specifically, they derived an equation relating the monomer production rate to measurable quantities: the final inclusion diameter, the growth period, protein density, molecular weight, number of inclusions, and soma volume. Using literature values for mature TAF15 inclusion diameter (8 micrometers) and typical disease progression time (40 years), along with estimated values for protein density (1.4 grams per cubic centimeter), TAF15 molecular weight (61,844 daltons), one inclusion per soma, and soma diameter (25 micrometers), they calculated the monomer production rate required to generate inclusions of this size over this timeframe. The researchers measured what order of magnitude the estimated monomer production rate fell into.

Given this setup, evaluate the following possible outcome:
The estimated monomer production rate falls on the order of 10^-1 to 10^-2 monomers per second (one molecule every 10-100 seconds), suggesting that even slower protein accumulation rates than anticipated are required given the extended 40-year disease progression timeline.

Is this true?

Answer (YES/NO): NO